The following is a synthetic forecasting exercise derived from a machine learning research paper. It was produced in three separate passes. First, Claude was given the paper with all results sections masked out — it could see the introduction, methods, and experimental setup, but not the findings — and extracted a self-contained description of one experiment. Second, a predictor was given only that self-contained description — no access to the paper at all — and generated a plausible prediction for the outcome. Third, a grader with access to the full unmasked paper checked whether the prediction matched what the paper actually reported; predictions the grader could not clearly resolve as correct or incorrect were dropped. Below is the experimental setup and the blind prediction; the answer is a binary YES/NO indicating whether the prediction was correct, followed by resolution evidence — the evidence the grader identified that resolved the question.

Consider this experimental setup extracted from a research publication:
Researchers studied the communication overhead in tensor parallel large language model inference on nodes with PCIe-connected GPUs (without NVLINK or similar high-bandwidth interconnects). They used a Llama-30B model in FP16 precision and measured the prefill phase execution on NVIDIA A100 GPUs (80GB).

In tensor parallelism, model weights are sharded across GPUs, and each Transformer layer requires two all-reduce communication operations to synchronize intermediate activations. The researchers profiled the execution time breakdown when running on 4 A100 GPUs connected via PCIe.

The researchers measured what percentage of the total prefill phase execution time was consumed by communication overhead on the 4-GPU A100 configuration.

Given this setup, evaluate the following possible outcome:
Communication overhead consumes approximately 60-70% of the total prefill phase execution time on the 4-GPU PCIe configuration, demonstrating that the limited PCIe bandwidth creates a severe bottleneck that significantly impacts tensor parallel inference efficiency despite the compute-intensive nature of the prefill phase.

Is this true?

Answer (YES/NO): NO